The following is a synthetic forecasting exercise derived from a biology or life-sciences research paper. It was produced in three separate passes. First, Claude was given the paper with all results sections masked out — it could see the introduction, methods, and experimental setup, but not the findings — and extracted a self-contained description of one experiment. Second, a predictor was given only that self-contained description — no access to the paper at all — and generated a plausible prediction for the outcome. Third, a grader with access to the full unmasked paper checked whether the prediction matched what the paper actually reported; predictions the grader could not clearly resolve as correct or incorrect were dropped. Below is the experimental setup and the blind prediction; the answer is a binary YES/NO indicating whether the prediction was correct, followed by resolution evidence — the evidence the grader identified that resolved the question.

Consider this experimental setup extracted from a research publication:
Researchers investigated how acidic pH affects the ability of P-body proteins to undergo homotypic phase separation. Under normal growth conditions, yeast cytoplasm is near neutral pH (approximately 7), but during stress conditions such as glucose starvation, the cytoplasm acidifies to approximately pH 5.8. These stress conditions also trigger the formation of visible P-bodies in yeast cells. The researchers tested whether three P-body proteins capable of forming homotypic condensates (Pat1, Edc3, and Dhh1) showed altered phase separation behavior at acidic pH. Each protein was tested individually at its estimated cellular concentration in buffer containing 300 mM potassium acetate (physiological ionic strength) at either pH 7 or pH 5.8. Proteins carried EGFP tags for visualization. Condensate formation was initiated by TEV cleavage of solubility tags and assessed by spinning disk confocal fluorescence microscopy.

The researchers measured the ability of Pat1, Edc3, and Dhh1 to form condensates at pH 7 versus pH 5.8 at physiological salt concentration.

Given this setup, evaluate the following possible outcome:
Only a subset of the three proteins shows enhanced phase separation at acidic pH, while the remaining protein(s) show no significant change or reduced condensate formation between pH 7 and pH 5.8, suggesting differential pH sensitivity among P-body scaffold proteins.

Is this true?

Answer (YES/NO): NO